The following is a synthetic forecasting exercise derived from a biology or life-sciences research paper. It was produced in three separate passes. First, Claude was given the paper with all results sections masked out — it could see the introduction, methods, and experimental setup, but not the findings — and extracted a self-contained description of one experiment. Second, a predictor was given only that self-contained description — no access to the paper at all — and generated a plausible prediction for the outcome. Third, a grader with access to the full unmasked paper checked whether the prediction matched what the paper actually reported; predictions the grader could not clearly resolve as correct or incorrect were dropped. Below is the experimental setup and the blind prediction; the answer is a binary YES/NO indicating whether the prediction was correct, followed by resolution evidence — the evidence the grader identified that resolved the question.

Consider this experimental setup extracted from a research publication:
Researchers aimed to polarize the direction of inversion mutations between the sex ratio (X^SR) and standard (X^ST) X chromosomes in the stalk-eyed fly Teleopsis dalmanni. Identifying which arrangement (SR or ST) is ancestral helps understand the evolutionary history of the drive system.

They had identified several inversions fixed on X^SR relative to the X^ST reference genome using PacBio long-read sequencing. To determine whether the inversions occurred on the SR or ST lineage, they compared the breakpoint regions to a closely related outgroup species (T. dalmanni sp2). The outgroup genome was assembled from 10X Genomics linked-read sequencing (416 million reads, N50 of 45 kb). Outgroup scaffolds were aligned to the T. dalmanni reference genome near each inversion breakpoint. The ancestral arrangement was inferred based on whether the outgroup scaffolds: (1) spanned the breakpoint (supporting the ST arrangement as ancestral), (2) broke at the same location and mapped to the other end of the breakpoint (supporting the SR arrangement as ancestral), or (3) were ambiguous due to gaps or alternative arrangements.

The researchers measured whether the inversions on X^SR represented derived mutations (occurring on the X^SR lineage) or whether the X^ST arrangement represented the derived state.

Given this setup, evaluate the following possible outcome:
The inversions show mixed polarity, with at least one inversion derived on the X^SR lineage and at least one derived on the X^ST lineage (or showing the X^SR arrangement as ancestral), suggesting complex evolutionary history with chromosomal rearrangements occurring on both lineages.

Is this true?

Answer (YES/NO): YES